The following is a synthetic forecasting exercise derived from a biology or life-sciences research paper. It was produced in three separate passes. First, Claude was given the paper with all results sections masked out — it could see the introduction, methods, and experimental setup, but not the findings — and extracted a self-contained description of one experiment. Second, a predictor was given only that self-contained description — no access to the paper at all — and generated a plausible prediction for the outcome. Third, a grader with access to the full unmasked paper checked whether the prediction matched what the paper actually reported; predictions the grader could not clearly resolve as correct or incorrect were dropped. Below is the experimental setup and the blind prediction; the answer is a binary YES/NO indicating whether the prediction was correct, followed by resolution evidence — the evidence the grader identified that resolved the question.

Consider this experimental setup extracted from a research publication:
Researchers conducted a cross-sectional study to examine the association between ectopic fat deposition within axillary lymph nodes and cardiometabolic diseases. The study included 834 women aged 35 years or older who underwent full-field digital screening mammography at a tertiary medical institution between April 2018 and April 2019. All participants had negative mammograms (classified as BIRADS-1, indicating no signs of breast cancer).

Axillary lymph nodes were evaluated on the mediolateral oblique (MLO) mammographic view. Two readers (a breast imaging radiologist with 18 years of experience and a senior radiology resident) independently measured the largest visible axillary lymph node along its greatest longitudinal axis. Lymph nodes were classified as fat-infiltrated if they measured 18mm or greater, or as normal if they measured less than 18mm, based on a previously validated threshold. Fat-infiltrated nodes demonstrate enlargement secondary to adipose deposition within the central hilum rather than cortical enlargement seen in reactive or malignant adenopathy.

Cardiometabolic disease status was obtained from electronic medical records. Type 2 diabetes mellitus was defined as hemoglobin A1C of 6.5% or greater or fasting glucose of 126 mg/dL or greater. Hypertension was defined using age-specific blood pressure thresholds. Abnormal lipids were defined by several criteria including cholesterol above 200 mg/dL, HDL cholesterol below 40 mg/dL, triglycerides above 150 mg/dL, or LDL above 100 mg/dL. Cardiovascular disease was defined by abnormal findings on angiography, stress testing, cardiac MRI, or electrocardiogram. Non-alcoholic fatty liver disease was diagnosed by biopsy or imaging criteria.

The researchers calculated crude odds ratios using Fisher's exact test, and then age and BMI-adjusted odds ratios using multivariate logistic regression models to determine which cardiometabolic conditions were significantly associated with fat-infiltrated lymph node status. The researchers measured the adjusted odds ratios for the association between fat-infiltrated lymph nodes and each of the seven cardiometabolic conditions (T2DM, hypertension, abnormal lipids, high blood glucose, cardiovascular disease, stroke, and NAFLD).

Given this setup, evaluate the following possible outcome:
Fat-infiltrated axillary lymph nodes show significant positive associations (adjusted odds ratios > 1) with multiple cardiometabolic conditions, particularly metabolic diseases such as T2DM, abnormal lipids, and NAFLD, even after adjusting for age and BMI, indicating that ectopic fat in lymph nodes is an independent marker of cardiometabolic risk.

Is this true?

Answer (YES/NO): NO